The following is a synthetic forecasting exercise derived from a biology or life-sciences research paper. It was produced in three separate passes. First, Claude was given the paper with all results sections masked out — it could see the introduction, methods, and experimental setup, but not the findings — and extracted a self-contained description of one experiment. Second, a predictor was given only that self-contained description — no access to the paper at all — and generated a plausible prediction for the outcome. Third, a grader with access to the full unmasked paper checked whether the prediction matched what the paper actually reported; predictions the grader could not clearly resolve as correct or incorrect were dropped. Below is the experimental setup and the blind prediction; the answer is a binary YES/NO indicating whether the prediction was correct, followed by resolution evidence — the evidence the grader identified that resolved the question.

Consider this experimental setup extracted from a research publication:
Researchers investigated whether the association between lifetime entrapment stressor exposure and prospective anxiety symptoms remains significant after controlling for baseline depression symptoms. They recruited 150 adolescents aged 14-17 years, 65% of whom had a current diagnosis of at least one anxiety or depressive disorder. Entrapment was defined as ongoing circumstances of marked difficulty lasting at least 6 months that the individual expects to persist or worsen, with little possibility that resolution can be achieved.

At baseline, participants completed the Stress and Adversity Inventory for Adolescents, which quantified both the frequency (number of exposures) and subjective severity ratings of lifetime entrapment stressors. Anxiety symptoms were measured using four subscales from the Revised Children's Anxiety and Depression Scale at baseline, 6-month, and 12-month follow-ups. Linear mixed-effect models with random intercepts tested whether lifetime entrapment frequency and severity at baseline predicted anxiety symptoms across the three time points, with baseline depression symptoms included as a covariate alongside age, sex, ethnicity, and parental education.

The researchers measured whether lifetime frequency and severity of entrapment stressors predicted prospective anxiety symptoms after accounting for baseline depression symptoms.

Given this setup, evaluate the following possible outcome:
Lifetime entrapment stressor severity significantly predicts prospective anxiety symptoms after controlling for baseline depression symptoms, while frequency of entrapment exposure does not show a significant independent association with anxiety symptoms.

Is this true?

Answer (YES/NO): NO